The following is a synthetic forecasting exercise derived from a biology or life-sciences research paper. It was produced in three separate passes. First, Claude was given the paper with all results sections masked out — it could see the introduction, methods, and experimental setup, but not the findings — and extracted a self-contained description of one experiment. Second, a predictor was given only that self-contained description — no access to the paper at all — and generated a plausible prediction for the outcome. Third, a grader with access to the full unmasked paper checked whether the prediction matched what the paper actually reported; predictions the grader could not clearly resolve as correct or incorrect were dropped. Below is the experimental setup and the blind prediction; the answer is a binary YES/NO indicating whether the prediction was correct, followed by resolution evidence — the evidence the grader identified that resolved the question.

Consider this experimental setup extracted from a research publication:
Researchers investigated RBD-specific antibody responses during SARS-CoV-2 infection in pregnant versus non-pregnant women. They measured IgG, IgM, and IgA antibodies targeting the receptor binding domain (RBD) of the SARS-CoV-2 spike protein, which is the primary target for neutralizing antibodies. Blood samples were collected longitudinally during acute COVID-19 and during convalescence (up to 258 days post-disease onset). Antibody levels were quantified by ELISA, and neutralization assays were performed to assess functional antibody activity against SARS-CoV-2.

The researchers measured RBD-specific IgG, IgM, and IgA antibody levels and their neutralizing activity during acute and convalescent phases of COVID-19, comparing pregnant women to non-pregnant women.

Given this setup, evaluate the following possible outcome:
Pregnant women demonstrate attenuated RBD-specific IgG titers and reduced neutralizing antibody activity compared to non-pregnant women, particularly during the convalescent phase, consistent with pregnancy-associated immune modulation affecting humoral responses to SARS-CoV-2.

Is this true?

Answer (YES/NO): NO